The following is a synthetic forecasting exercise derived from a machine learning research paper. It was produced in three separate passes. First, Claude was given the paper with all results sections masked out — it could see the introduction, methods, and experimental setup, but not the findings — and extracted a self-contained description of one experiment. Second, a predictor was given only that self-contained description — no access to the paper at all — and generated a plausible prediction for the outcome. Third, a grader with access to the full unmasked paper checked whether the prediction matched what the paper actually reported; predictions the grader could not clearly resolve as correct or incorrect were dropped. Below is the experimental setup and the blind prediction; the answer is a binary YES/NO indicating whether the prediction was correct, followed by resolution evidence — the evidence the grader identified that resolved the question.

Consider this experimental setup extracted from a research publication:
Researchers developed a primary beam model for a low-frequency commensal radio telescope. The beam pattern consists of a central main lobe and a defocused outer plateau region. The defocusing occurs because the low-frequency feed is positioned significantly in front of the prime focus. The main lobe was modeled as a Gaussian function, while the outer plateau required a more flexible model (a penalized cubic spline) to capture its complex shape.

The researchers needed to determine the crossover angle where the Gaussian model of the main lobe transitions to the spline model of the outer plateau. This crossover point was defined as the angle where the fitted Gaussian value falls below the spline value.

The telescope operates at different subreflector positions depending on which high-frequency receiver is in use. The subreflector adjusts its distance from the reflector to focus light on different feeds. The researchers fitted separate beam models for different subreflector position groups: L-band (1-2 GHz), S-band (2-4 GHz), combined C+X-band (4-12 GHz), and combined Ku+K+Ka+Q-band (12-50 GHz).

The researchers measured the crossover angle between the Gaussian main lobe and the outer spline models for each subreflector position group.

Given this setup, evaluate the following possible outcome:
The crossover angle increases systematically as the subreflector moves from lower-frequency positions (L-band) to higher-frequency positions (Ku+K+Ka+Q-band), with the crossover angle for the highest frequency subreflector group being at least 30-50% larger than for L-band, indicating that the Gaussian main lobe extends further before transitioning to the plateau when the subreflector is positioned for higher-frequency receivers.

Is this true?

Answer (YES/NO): NO